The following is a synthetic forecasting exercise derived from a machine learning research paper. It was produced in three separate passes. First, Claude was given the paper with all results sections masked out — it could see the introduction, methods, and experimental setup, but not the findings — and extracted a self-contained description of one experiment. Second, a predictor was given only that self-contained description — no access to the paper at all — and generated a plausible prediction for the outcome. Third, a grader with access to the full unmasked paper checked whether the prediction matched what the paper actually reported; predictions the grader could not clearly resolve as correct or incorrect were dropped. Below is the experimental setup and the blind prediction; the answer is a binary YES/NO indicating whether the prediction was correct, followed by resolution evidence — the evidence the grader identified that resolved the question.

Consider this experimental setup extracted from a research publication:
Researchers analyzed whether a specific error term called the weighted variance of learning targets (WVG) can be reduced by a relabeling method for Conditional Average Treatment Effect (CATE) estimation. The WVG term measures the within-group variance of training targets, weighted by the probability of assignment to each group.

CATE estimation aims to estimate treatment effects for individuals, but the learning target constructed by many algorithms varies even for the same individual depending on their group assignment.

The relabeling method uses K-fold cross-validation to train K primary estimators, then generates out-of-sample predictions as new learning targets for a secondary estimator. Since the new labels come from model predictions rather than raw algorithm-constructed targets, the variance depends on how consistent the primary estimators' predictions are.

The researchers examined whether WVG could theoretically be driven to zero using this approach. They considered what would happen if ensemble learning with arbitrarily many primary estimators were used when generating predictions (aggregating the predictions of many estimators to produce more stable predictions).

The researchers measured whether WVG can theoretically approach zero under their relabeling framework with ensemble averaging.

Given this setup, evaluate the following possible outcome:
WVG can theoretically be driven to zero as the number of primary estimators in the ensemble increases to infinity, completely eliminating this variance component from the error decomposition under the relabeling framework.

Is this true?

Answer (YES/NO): YES